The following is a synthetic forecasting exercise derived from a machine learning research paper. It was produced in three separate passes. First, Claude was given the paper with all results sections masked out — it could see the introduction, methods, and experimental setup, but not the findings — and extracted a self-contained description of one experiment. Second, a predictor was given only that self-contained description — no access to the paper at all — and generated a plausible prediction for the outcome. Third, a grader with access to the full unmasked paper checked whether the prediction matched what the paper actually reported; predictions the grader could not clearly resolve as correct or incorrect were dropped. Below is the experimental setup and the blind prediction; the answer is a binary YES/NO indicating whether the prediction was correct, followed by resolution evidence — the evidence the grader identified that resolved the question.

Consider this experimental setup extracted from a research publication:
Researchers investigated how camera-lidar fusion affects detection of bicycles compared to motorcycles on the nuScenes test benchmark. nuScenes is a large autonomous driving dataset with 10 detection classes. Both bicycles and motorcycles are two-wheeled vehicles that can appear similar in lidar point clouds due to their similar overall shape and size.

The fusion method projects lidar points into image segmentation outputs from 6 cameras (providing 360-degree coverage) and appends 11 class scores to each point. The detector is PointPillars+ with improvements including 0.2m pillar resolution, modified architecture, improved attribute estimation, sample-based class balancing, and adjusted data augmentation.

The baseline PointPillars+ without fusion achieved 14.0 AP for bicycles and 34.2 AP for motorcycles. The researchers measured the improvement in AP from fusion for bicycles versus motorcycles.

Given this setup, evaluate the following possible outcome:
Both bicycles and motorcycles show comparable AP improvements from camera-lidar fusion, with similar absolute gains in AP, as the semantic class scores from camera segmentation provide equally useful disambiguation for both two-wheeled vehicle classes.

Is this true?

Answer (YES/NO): NO